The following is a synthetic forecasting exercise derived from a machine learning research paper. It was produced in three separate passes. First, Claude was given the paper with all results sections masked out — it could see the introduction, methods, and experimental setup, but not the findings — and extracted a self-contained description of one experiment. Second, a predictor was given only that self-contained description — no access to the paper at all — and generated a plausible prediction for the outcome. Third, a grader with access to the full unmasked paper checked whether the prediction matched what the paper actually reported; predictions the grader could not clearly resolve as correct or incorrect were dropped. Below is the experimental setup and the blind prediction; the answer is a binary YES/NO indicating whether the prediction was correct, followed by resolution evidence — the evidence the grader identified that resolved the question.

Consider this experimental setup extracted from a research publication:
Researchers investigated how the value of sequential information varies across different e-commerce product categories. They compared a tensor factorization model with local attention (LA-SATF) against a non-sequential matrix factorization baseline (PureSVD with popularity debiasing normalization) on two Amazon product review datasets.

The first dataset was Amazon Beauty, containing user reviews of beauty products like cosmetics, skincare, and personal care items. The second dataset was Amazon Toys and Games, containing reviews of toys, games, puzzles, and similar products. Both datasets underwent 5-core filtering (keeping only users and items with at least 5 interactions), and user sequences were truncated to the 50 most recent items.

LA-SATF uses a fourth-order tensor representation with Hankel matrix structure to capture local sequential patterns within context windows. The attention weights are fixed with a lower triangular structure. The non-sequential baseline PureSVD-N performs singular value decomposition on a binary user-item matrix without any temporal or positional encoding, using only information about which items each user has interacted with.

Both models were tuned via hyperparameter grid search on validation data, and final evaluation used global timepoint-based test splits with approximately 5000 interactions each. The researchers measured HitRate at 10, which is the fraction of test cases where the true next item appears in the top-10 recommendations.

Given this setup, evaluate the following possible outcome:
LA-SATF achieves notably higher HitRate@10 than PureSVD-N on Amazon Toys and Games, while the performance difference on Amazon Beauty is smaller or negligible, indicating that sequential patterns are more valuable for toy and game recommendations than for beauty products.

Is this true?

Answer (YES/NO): NO